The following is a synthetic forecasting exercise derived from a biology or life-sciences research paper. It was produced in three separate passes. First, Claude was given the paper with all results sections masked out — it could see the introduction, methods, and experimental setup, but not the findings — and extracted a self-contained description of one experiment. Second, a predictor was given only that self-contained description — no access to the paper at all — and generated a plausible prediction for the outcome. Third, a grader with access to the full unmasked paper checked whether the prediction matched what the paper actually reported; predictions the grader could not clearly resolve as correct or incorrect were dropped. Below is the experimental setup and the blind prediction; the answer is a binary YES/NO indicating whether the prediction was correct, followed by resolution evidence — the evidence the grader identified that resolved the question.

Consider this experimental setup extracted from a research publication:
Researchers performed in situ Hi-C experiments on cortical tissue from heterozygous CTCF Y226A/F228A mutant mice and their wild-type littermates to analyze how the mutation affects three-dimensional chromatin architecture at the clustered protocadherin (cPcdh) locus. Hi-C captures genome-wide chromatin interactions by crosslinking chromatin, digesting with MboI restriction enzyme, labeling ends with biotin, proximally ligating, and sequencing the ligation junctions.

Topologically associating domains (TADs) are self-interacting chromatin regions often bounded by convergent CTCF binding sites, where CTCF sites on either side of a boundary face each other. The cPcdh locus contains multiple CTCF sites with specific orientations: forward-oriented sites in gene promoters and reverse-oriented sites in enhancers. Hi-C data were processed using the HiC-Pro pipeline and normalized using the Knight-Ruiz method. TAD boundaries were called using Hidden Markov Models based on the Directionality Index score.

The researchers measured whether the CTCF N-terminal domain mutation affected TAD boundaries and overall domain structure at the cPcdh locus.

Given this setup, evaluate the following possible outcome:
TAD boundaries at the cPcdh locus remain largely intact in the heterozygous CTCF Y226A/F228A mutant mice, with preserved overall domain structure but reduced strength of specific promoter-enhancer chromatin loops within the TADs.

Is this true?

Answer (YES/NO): NO